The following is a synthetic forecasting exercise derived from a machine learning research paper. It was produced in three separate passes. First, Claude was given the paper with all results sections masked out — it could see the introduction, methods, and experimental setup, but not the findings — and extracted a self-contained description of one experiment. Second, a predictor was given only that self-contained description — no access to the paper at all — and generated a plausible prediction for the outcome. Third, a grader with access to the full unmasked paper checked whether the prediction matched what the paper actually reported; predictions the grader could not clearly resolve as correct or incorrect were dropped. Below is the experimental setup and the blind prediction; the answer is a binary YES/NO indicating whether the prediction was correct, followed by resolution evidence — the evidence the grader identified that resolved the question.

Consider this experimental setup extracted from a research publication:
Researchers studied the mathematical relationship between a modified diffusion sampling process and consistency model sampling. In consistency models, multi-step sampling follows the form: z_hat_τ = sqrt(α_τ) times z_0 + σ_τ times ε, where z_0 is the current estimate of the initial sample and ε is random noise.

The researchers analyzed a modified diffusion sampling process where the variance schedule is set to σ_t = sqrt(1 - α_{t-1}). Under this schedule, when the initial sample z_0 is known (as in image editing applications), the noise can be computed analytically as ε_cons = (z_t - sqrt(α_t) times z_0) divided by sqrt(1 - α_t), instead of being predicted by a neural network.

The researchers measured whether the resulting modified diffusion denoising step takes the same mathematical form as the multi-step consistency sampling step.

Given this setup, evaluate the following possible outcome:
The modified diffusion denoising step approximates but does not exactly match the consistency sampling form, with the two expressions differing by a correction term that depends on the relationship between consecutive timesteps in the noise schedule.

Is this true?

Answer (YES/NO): NO